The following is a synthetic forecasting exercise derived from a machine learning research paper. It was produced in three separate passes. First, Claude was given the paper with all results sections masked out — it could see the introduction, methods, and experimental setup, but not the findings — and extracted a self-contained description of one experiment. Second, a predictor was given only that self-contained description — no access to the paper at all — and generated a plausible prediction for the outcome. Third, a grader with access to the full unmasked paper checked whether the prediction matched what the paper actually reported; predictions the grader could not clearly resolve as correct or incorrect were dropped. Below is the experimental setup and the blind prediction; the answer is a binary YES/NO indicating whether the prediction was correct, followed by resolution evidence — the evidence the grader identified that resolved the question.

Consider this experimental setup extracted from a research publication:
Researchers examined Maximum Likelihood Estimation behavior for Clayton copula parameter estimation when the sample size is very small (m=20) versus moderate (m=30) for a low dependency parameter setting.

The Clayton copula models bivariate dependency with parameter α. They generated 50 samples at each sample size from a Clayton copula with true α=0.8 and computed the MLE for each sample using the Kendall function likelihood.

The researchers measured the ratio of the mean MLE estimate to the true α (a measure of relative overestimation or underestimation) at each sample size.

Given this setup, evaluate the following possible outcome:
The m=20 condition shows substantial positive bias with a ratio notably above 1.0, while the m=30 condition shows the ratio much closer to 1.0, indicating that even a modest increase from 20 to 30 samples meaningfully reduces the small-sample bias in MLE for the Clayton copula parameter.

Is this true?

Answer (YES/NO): NO